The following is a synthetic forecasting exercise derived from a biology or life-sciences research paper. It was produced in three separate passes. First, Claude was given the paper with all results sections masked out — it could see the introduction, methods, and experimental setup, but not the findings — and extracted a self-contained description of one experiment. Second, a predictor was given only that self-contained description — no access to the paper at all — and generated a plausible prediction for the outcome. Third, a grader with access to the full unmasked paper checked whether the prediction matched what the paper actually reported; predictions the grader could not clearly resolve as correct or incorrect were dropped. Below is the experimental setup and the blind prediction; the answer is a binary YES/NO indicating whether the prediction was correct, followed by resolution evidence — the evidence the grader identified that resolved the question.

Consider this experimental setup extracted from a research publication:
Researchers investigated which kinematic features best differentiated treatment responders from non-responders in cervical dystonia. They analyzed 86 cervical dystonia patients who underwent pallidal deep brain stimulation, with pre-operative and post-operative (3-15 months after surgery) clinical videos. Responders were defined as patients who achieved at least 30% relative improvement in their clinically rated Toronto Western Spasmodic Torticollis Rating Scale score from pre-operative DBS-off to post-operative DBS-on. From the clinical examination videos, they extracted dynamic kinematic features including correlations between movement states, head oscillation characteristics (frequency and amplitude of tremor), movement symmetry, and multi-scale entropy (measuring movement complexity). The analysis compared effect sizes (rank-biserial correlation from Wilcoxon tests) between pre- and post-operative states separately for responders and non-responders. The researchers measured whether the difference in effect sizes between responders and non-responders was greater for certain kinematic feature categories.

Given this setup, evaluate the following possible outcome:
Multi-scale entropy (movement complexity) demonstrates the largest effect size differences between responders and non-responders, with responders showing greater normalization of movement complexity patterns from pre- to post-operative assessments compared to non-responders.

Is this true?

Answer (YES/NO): NO